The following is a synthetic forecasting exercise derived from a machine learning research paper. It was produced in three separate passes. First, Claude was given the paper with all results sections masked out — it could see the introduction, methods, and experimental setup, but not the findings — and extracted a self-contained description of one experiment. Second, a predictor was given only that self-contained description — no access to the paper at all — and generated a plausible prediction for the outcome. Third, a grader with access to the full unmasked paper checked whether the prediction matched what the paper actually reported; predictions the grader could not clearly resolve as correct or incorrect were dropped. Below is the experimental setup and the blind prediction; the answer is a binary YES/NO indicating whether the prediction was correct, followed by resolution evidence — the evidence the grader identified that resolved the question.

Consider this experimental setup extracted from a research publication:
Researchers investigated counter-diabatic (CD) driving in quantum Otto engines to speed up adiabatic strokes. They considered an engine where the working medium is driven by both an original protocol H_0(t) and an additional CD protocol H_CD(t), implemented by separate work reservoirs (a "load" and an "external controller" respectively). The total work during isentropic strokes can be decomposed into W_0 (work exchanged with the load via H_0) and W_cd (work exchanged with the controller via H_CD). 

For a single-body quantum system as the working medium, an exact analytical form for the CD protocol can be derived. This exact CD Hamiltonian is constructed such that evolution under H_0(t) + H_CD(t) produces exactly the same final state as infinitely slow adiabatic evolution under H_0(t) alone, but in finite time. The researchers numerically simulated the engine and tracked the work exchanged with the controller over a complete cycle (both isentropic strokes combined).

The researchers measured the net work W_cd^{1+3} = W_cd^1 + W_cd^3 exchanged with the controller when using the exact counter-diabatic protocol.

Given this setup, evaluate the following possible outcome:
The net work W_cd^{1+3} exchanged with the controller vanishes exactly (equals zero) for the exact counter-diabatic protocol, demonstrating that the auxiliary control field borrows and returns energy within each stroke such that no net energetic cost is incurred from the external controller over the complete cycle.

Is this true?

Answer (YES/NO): YES